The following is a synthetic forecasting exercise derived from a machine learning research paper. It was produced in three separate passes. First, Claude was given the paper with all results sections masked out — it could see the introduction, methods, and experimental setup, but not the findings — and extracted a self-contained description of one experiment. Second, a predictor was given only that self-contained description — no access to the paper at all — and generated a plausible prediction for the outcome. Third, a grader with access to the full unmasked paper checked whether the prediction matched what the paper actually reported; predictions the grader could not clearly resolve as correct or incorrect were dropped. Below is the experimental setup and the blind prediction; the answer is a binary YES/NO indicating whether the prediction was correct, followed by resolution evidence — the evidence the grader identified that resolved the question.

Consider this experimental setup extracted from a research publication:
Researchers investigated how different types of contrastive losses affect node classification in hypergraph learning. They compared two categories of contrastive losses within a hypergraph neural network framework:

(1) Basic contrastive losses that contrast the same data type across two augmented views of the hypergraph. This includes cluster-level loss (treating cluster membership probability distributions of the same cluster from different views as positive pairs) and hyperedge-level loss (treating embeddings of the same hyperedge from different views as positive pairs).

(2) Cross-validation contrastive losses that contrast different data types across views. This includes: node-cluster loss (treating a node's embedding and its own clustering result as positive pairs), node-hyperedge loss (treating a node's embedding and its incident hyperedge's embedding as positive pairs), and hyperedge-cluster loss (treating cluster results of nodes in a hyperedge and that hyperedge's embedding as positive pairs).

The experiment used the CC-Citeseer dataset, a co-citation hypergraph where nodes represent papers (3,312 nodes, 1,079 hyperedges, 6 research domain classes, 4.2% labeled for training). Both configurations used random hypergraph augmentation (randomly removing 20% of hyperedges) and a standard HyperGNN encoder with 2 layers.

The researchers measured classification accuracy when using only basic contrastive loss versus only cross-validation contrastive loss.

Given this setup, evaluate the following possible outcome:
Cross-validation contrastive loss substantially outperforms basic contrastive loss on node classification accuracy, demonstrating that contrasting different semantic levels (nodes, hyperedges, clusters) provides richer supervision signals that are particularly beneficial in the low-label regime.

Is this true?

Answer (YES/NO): YES